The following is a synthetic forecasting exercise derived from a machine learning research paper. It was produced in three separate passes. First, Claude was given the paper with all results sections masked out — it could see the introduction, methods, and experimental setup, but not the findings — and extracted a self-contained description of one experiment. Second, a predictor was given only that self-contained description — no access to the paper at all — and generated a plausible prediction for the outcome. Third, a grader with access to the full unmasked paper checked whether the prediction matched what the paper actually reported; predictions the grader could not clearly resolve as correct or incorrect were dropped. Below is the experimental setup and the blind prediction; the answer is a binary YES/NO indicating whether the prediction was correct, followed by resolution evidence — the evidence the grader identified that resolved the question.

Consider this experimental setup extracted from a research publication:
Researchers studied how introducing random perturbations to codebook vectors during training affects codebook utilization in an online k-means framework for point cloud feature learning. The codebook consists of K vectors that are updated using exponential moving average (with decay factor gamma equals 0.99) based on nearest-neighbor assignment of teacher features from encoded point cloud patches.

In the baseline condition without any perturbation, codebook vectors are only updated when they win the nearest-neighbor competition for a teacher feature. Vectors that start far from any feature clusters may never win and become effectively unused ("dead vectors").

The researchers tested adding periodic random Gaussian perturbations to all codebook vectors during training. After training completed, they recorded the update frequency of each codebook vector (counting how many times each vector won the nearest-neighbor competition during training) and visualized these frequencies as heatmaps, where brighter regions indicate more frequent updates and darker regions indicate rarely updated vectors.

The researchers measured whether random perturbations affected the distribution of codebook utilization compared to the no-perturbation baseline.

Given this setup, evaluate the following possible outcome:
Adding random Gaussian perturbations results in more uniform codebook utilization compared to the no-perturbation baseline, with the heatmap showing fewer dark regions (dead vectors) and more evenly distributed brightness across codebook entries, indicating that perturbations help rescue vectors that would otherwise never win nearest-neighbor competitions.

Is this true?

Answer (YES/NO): YES